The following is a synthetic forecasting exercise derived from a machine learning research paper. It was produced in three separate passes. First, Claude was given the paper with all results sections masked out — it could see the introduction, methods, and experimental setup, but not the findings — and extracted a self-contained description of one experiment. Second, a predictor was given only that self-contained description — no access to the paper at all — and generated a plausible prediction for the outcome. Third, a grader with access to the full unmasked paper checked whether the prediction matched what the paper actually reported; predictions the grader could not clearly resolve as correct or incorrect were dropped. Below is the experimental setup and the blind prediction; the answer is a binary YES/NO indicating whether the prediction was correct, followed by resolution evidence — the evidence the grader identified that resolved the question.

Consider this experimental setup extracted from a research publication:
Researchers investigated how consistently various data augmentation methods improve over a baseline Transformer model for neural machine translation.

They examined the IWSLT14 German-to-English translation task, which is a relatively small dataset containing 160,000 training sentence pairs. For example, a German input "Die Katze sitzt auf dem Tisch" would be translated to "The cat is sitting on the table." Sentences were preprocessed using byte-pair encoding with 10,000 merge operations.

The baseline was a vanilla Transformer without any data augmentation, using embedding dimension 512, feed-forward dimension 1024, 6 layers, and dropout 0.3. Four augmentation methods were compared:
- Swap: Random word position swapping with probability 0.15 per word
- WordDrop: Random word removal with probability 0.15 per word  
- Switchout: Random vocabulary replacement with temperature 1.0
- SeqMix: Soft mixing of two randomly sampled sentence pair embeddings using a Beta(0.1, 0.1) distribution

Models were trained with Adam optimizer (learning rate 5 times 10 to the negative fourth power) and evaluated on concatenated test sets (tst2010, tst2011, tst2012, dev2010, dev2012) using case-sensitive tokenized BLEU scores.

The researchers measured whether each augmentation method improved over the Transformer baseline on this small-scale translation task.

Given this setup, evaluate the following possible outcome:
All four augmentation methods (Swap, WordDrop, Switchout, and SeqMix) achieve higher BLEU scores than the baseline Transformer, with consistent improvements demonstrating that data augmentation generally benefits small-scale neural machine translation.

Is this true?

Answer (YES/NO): YES